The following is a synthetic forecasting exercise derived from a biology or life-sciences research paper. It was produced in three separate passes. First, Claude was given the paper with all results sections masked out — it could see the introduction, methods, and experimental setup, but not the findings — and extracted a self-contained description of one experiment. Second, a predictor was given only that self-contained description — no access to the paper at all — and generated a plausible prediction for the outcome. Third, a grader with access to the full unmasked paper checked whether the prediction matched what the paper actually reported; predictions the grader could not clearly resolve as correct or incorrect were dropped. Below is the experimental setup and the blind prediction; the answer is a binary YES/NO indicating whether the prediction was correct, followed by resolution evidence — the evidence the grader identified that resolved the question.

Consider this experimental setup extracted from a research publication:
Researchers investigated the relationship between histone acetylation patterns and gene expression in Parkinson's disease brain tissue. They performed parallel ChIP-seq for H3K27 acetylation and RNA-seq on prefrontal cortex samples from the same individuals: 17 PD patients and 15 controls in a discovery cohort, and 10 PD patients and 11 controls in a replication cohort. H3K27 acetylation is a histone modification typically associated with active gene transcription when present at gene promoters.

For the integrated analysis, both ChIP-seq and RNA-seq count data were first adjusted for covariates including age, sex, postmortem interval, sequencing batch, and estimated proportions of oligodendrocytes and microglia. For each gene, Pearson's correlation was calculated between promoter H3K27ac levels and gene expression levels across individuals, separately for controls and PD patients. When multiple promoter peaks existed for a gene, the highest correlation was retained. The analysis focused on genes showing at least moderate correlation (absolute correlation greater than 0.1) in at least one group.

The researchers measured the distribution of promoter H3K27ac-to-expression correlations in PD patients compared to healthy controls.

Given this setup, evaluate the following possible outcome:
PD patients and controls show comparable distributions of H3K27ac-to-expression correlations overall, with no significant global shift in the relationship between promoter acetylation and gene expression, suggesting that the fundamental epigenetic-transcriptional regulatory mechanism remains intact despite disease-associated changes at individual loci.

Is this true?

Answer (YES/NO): NO